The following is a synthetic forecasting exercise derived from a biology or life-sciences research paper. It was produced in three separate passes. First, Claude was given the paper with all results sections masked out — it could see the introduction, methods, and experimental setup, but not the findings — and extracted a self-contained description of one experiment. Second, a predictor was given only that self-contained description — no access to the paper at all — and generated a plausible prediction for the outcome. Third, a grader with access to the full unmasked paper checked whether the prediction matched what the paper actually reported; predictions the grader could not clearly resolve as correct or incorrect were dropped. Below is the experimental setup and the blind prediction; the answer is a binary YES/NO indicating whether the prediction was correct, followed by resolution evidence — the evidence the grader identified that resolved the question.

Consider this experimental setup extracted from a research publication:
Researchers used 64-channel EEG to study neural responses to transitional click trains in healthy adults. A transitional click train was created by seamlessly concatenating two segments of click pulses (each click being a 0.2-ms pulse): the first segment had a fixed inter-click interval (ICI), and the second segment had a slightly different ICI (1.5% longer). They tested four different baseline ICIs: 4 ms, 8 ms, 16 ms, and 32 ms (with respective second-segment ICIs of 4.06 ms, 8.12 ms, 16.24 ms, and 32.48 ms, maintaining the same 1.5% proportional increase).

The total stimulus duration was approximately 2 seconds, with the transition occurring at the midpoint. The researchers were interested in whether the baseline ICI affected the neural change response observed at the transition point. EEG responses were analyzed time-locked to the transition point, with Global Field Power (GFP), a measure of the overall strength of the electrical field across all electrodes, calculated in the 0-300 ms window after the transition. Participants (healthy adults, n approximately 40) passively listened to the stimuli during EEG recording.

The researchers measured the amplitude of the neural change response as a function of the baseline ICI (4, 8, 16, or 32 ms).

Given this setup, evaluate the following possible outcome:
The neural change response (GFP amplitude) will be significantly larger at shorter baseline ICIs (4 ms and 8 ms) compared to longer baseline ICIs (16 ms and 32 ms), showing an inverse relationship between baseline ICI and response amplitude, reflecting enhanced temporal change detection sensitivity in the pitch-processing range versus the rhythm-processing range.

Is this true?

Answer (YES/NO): YES